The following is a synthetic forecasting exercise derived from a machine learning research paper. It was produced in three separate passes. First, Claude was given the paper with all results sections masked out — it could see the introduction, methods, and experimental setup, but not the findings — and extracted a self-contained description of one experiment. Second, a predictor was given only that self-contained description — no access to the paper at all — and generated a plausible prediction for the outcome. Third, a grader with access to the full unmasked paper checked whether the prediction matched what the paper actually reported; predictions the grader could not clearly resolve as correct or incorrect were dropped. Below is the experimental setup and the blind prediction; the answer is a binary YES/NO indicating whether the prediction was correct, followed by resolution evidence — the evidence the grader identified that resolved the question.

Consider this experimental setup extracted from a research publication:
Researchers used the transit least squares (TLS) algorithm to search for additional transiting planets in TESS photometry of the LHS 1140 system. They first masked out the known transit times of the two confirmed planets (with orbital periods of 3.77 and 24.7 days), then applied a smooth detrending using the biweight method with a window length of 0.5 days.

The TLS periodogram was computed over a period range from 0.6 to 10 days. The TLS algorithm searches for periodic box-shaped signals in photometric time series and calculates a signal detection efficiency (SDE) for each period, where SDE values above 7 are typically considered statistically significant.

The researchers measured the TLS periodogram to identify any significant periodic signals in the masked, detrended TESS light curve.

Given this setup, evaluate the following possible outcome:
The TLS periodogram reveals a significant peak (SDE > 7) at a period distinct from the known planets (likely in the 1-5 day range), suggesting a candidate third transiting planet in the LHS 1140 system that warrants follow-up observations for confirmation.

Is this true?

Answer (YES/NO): NO